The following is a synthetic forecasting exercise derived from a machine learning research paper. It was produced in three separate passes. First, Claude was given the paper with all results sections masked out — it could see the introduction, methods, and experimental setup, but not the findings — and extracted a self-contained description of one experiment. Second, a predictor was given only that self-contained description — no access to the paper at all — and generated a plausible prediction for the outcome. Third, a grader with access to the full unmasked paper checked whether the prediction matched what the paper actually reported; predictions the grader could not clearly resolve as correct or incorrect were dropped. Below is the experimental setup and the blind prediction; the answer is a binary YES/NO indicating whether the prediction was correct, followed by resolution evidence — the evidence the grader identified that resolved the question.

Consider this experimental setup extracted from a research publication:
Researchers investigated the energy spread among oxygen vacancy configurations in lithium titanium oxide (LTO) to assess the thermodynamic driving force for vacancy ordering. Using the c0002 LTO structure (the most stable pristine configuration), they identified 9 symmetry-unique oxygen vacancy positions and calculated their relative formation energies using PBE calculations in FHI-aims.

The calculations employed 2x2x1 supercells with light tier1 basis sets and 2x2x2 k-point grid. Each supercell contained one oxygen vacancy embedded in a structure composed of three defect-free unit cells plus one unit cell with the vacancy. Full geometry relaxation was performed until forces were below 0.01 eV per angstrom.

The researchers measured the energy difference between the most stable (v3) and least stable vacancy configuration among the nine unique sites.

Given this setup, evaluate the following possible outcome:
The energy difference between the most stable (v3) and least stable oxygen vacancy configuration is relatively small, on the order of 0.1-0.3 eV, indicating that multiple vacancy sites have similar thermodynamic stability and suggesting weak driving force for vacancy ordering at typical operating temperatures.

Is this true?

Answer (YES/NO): NO